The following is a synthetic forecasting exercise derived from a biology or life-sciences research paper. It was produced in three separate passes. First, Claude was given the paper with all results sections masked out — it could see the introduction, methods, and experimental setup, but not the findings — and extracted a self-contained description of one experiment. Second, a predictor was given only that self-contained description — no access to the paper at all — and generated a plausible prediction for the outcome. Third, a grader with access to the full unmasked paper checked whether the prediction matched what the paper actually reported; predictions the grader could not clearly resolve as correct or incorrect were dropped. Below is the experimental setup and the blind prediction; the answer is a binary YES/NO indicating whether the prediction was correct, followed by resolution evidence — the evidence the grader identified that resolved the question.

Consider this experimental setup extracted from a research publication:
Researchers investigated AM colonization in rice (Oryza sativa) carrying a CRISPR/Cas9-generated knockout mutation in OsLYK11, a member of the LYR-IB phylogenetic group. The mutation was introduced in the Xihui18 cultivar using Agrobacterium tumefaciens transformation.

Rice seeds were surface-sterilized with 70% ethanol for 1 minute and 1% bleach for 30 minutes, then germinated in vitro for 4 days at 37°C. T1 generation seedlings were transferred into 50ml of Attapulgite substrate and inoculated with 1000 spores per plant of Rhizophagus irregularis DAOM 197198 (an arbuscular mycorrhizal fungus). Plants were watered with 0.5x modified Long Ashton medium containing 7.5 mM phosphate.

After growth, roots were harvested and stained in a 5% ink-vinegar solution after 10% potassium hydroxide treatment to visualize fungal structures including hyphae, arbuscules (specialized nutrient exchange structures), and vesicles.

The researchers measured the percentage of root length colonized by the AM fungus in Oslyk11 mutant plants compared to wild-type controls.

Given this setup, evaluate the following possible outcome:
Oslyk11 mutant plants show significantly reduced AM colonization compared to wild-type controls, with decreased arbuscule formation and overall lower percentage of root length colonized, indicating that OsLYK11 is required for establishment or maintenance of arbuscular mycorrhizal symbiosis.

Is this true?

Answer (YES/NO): NO